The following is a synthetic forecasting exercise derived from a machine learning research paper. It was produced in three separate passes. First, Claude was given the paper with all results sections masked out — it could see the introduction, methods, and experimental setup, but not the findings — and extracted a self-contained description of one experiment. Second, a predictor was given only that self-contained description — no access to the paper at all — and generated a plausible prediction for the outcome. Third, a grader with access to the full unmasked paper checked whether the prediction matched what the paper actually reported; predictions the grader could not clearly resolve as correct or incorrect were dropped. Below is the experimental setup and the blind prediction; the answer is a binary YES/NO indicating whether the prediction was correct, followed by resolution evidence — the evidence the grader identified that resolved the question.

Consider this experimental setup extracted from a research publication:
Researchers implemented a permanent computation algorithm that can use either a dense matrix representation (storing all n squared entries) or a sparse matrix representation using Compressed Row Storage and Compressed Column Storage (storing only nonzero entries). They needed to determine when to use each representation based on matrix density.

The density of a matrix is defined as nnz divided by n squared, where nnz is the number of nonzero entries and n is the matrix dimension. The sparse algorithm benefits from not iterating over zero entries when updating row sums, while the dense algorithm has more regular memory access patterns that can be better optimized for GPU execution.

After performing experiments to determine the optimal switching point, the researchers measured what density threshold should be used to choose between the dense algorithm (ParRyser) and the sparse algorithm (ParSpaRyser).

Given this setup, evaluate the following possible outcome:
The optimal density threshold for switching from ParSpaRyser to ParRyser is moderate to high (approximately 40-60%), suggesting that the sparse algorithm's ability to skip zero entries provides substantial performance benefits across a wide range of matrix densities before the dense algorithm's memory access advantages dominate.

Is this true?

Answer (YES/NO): NO